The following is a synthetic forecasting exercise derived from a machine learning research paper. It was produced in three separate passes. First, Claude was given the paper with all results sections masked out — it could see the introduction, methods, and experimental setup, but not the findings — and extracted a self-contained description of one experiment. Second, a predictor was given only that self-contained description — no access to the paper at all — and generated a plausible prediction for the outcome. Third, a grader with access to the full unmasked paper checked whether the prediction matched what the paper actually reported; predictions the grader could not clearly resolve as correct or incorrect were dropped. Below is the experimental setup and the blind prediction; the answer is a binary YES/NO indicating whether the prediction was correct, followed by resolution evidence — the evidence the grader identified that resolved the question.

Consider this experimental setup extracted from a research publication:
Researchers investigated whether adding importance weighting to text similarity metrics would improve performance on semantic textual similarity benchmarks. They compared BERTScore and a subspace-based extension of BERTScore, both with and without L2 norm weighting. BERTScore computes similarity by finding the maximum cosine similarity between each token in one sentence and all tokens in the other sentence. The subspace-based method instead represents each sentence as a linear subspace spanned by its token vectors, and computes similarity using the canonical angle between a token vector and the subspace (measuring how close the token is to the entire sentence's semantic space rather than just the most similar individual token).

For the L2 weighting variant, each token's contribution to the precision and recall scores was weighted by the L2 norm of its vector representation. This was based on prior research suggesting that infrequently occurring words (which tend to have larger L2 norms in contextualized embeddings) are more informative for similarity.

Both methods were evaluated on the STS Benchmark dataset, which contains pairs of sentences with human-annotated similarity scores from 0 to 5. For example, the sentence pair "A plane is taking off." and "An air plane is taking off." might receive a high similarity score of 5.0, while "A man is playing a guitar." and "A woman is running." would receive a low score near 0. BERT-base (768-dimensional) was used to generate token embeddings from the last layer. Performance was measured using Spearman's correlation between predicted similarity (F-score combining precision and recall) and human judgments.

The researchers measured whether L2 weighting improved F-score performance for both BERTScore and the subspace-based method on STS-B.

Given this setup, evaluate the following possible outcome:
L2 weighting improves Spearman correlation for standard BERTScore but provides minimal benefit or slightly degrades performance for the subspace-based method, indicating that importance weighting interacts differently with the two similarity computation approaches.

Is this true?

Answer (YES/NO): NO